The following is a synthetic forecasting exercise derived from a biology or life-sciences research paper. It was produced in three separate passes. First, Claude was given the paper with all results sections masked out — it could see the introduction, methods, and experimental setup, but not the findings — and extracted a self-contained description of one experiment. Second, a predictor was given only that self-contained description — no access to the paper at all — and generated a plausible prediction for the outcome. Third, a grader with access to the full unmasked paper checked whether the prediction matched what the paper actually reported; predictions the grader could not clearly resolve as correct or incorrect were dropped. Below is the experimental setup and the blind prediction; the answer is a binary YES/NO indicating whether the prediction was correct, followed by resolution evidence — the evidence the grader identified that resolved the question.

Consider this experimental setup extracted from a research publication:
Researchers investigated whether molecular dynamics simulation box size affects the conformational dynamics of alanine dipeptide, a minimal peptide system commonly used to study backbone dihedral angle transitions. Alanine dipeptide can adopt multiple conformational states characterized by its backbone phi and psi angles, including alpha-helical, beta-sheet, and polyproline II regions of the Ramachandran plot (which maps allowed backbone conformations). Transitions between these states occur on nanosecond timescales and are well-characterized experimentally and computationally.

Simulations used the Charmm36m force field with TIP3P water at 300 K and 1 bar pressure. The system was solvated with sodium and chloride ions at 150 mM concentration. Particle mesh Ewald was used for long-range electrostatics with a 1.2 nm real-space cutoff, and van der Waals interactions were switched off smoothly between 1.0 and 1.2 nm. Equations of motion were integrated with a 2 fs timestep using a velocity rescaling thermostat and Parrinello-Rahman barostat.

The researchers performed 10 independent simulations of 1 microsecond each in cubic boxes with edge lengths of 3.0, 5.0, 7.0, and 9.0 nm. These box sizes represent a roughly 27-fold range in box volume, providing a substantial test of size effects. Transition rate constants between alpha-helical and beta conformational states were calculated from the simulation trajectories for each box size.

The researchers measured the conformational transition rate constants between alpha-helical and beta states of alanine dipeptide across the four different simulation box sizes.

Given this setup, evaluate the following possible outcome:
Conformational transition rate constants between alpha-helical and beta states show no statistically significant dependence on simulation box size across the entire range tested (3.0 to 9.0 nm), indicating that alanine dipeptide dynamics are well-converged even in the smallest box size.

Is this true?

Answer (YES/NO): YES